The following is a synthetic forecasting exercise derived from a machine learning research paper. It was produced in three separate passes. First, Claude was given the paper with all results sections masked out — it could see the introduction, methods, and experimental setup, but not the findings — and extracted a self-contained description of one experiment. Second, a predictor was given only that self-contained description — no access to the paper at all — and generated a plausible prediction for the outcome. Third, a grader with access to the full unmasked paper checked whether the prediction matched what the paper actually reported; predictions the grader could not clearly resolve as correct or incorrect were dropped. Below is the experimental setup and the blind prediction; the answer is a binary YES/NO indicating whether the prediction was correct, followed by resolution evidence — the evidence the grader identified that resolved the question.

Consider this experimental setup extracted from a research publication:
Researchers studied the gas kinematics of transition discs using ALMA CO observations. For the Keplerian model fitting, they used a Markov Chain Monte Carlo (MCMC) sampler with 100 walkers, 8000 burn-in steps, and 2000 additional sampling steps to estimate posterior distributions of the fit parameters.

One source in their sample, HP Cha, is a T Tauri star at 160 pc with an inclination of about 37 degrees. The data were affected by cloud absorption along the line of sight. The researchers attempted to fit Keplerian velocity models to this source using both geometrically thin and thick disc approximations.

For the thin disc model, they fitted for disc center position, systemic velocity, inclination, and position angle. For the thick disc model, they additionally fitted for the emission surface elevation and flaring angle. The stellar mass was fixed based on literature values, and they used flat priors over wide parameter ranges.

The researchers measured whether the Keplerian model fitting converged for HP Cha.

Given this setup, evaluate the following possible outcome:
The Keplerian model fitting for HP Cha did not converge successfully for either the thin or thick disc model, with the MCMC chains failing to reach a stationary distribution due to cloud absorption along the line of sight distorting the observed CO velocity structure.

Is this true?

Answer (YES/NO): YES